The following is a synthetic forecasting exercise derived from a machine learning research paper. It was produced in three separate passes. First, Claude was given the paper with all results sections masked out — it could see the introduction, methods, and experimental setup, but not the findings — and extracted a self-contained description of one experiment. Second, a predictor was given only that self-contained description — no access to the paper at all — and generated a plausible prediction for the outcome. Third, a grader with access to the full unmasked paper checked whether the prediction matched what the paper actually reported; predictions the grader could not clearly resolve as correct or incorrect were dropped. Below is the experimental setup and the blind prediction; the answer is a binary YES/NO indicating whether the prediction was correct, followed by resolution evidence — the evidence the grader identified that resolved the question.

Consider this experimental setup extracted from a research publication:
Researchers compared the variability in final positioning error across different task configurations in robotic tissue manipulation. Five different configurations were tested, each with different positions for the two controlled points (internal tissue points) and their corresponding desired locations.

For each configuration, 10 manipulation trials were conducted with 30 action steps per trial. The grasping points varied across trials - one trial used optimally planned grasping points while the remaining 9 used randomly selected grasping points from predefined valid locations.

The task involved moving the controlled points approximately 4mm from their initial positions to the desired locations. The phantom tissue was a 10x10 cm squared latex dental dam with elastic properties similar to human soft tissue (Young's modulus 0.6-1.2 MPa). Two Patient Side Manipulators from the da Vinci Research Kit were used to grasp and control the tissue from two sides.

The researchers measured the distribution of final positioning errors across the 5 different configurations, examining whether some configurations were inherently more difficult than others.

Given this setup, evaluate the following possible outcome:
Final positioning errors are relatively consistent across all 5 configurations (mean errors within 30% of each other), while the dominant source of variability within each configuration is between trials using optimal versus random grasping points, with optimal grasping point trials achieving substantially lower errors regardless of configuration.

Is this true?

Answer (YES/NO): NO